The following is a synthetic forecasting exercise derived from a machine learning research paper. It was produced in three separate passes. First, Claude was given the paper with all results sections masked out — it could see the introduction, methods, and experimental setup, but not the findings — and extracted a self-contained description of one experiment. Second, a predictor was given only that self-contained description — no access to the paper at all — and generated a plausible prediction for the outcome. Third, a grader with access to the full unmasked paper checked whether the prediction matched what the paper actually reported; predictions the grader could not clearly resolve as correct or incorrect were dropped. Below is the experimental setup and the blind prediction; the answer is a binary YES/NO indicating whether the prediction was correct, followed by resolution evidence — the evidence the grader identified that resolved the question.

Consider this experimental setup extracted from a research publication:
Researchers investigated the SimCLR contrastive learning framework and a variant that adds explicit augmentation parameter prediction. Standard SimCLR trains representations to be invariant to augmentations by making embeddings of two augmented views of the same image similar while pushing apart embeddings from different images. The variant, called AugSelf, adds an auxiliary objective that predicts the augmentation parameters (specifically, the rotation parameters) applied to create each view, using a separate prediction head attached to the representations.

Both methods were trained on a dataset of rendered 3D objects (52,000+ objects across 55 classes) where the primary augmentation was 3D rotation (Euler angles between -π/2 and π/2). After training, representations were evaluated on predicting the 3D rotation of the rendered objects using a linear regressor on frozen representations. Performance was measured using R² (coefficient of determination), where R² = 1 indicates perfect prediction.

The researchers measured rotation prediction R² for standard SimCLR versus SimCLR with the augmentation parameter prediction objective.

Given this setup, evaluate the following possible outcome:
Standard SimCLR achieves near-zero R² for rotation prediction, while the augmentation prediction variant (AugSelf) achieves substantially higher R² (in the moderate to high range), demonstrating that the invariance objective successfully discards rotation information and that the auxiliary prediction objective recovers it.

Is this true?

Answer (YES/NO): NO